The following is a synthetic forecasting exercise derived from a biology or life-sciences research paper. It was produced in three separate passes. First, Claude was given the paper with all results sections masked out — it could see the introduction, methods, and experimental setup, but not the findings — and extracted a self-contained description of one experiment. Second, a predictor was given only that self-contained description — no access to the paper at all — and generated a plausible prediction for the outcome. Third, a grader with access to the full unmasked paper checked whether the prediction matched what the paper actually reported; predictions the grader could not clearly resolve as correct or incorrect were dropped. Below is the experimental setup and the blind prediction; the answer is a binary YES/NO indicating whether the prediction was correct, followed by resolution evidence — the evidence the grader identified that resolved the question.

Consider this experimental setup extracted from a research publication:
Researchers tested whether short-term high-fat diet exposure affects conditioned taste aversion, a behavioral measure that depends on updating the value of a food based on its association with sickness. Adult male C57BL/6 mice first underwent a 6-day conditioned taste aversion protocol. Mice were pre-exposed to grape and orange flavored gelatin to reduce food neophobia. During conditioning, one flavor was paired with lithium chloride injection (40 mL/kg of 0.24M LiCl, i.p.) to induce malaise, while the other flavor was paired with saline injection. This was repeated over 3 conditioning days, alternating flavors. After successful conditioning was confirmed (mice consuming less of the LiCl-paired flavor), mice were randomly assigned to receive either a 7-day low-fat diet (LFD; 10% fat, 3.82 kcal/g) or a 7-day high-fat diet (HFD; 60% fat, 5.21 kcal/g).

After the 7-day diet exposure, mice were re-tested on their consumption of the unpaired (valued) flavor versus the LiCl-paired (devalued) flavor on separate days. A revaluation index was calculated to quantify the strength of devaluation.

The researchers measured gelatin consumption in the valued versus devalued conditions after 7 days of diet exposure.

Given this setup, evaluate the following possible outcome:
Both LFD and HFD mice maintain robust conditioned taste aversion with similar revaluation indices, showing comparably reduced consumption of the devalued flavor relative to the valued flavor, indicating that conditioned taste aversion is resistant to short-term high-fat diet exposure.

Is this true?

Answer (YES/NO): NO